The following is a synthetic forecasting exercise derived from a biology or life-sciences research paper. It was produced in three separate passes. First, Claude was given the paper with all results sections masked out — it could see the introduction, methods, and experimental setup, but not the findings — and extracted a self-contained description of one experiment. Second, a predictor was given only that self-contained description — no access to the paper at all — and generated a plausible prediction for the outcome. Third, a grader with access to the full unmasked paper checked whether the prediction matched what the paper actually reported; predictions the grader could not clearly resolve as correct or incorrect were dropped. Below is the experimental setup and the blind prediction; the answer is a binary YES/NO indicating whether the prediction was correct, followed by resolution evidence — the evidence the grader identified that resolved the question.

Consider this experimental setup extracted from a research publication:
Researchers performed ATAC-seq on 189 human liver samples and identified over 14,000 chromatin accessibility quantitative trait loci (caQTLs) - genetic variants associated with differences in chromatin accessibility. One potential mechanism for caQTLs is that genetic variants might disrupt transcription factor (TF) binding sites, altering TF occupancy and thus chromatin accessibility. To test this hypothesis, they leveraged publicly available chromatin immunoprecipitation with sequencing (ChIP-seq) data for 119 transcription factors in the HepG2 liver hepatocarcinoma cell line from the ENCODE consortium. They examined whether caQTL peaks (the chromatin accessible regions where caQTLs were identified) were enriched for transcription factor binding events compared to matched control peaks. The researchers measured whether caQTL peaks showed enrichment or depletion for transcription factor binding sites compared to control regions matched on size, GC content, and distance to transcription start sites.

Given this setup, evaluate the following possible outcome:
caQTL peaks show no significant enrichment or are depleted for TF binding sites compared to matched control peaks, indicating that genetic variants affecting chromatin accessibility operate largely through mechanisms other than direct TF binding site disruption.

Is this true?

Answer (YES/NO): NO